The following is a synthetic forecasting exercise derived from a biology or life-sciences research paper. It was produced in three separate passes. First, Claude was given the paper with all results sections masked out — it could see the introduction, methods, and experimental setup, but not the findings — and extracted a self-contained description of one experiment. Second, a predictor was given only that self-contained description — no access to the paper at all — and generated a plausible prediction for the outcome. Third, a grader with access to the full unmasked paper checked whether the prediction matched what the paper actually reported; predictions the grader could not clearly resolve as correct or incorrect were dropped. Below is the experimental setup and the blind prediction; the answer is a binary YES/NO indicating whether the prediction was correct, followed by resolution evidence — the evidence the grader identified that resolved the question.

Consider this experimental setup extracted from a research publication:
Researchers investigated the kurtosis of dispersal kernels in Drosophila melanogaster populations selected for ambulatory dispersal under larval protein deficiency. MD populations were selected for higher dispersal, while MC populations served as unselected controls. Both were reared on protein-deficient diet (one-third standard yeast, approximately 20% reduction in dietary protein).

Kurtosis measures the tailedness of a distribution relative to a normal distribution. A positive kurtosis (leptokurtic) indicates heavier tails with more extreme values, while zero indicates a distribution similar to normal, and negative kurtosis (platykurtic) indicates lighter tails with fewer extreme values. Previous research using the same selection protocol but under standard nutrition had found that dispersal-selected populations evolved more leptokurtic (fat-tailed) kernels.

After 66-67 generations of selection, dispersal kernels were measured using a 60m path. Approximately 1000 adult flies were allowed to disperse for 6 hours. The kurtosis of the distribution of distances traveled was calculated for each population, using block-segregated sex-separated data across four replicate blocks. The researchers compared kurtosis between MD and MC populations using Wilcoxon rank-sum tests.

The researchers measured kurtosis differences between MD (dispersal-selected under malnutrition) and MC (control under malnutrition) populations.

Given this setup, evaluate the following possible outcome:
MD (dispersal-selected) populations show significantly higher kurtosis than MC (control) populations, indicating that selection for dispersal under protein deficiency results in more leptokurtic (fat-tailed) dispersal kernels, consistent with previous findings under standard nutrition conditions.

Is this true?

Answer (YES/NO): NO